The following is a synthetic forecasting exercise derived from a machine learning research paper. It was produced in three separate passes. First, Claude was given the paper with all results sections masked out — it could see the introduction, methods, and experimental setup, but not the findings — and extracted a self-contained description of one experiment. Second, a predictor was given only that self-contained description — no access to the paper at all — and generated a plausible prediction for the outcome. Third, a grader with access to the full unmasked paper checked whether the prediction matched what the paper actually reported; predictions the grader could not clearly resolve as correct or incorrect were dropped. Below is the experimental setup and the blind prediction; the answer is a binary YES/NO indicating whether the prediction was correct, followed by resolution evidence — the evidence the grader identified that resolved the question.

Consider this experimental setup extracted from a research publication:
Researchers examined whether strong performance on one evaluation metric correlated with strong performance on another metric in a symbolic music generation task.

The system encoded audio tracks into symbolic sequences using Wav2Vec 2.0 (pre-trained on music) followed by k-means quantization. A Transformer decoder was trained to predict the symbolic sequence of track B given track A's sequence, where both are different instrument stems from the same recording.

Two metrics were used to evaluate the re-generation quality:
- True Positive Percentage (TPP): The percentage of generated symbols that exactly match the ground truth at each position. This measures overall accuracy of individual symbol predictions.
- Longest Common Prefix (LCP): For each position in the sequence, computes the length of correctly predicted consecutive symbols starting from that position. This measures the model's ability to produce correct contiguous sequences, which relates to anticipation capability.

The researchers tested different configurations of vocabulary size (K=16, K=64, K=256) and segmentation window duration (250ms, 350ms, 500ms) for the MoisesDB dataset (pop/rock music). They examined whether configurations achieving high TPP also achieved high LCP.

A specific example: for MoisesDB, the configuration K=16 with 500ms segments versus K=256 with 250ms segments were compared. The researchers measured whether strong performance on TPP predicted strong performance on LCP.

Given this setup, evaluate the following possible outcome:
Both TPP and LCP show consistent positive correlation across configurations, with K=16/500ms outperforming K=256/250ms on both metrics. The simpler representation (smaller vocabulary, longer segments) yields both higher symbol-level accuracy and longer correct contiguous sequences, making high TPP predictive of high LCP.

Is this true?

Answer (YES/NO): NO